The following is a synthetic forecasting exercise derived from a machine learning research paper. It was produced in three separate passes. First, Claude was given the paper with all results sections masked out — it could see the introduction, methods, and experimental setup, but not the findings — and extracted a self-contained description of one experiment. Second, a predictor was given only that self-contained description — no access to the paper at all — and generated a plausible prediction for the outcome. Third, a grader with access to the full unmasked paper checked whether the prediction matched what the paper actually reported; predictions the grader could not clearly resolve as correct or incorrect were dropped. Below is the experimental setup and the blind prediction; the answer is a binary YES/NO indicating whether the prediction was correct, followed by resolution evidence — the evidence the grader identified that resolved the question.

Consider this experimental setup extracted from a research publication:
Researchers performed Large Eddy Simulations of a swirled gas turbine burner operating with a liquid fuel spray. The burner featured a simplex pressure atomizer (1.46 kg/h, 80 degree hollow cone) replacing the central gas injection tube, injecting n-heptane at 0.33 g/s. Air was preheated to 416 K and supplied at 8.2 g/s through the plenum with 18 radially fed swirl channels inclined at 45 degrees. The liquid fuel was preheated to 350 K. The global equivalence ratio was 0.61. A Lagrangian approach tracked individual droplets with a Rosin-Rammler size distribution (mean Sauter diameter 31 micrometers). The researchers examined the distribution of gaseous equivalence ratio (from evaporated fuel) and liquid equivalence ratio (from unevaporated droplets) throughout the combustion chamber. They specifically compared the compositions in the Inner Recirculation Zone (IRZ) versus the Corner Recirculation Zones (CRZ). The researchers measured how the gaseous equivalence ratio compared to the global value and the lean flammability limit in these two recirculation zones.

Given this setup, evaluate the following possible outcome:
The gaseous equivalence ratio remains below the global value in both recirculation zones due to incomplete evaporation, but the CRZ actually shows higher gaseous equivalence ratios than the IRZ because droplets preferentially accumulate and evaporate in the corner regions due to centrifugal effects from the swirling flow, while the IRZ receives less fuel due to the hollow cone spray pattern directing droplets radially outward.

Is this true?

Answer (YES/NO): NO